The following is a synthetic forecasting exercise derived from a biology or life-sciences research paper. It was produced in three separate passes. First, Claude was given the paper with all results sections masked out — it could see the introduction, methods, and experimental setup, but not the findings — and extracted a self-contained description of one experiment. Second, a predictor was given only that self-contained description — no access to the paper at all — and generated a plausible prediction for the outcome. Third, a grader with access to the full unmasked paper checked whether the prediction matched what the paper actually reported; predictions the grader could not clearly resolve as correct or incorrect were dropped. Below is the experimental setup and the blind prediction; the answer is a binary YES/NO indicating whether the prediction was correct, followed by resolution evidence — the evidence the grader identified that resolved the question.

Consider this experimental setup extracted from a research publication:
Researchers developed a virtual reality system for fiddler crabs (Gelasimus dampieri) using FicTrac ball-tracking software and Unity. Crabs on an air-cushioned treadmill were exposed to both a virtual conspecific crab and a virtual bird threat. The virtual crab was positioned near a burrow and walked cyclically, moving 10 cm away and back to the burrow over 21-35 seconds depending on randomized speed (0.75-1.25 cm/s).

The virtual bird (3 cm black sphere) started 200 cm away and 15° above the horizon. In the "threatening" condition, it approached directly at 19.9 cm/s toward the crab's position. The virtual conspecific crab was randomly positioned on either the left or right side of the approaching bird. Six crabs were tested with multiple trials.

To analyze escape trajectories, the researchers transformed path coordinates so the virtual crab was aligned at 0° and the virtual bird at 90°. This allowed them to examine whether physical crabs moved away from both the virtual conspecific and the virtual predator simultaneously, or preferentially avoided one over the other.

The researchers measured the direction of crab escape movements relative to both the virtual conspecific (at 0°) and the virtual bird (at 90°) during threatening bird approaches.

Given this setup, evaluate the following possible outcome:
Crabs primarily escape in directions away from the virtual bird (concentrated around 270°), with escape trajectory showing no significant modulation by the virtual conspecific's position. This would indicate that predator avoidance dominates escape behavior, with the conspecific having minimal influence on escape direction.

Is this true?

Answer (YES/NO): NO